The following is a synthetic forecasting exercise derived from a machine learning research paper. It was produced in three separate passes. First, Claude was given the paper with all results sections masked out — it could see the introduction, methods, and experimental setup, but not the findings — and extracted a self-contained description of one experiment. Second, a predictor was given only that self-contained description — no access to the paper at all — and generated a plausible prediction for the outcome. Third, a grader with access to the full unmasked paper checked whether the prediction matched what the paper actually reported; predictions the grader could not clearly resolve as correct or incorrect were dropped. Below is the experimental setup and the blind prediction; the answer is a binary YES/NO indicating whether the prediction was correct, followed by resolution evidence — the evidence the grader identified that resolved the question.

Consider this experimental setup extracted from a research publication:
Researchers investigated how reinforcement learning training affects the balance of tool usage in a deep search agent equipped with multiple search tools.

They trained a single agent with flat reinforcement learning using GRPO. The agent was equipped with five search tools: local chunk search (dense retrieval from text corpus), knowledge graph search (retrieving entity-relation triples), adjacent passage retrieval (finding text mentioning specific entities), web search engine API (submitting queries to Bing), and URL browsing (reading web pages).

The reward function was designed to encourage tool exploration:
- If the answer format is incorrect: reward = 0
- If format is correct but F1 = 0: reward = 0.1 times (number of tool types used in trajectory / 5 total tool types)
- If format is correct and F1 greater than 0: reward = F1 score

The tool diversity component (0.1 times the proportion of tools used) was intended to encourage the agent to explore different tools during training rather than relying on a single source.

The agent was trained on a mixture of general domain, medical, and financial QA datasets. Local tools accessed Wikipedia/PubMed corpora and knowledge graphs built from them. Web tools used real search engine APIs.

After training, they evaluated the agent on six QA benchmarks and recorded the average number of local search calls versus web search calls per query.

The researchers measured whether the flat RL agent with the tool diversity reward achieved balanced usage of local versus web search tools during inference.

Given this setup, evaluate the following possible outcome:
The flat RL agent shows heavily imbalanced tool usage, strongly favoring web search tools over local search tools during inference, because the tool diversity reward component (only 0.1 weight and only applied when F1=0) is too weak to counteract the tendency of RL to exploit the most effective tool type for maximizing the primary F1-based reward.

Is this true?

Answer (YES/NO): NO